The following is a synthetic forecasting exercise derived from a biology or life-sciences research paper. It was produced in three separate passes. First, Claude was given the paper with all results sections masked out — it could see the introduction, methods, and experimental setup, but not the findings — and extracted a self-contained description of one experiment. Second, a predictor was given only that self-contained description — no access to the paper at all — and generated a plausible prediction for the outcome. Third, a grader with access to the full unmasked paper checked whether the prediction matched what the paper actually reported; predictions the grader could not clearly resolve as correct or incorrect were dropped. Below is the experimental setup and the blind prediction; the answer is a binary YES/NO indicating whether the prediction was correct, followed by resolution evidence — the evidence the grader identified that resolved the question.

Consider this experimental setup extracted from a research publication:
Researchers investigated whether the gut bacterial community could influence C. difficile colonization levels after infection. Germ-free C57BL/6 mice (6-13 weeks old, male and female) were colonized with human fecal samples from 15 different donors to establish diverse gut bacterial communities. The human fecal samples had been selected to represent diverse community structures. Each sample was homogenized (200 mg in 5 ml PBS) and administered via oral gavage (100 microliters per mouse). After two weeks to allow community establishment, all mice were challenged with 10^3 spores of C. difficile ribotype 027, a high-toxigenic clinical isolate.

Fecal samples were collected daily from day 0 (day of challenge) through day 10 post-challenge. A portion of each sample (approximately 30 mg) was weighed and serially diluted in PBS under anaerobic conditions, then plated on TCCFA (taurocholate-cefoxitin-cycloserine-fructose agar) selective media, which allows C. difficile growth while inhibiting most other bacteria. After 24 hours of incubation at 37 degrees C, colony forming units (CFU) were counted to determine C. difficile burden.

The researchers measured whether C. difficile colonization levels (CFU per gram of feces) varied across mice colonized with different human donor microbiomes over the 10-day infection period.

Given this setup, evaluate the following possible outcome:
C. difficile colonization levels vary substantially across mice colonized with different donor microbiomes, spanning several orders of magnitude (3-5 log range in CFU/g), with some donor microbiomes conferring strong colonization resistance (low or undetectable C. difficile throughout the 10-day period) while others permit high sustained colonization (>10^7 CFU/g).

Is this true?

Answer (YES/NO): NO